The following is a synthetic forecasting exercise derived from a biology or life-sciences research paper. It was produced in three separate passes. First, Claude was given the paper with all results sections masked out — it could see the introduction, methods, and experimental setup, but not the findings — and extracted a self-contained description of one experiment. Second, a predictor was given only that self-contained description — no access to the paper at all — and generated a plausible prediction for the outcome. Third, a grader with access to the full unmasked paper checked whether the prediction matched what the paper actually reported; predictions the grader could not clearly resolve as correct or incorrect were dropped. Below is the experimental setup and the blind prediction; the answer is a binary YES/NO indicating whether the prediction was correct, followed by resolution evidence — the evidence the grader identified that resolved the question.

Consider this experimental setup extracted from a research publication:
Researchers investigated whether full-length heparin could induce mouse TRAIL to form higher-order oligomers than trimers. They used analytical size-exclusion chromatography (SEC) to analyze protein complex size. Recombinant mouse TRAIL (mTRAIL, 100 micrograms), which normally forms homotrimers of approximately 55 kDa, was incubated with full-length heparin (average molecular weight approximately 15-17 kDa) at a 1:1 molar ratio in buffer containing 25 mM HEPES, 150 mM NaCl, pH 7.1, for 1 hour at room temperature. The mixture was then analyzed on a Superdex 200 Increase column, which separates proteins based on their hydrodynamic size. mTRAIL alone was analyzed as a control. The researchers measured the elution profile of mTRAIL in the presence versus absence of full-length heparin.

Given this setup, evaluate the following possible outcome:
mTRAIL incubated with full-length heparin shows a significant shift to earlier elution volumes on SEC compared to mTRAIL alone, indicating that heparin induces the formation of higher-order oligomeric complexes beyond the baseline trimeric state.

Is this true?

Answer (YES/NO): YES